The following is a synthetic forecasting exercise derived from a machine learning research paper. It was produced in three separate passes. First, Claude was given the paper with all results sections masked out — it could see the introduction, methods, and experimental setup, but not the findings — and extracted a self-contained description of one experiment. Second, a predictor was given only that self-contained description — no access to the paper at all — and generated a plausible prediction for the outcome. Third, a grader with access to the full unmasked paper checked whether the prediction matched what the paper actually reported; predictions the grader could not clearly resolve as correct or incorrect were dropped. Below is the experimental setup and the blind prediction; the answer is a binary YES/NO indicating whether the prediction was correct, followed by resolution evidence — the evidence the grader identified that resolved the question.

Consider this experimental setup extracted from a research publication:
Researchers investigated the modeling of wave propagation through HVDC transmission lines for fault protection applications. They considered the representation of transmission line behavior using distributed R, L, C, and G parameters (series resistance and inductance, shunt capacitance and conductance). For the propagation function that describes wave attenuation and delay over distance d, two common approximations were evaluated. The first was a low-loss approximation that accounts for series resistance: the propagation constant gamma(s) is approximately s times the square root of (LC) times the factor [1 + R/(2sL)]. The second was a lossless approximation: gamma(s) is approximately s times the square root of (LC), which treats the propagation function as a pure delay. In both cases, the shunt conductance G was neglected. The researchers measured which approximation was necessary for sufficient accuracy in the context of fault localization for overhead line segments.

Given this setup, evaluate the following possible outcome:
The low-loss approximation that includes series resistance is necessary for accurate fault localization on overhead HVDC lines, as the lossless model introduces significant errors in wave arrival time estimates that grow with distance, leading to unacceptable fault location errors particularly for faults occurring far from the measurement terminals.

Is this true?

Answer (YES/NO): NO